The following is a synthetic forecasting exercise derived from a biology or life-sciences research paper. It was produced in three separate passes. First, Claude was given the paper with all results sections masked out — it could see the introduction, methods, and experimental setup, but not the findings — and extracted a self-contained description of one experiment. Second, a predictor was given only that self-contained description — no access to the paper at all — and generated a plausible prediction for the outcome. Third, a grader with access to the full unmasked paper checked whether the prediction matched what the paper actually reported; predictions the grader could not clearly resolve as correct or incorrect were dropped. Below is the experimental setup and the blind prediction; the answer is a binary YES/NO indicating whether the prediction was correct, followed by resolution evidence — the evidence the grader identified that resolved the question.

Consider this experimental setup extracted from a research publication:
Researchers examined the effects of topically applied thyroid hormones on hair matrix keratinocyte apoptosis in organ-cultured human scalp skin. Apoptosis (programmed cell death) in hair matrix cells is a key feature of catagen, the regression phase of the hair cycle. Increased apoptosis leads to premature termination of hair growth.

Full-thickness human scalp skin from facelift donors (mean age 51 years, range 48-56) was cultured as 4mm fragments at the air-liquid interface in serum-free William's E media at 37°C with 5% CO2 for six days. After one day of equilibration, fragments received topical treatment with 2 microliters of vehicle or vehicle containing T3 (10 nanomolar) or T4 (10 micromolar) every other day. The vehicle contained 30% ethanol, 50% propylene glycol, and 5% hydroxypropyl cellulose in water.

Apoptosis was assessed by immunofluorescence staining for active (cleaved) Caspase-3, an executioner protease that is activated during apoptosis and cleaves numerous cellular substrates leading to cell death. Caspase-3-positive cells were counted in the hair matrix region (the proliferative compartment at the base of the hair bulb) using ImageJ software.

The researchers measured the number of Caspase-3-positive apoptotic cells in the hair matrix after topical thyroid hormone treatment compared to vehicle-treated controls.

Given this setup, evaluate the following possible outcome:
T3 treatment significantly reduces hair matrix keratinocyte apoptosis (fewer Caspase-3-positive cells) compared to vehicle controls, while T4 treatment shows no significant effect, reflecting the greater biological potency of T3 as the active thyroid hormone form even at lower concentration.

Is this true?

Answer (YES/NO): NO